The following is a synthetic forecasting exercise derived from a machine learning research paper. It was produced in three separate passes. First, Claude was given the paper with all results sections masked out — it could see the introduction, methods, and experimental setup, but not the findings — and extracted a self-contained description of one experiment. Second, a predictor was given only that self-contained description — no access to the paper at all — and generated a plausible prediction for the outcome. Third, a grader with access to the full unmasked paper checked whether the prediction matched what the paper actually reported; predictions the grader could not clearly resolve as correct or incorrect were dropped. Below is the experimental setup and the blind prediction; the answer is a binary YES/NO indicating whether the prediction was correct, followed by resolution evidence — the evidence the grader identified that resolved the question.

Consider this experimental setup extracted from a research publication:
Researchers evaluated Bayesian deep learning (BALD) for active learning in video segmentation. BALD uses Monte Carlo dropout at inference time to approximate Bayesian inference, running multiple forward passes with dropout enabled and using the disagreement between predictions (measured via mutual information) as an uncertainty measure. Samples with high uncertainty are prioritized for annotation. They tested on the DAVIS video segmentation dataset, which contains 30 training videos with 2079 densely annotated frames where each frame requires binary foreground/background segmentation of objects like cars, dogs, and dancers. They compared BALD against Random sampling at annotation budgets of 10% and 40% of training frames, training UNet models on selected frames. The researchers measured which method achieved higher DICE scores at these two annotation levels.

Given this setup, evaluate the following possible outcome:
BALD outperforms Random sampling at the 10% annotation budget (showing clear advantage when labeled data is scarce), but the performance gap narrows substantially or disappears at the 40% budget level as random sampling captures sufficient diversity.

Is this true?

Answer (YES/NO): NO